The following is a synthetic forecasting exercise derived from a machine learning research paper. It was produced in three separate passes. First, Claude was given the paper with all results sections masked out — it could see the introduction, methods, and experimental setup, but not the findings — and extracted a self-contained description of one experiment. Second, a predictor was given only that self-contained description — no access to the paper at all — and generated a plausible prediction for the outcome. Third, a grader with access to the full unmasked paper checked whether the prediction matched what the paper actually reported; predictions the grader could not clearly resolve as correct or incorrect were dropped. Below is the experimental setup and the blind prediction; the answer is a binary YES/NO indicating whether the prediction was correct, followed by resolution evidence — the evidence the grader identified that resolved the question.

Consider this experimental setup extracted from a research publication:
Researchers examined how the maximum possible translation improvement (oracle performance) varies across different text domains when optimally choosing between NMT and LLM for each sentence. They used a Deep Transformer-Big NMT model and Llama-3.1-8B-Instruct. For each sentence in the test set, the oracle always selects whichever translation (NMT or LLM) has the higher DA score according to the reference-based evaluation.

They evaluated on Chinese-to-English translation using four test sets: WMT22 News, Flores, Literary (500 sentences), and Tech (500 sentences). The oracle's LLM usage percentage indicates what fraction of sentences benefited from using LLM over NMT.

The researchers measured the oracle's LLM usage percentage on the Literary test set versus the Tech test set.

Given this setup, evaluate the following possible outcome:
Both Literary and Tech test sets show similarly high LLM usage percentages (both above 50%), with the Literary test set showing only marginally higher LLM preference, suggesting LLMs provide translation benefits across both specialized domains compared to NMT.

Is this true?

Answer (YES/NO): NO